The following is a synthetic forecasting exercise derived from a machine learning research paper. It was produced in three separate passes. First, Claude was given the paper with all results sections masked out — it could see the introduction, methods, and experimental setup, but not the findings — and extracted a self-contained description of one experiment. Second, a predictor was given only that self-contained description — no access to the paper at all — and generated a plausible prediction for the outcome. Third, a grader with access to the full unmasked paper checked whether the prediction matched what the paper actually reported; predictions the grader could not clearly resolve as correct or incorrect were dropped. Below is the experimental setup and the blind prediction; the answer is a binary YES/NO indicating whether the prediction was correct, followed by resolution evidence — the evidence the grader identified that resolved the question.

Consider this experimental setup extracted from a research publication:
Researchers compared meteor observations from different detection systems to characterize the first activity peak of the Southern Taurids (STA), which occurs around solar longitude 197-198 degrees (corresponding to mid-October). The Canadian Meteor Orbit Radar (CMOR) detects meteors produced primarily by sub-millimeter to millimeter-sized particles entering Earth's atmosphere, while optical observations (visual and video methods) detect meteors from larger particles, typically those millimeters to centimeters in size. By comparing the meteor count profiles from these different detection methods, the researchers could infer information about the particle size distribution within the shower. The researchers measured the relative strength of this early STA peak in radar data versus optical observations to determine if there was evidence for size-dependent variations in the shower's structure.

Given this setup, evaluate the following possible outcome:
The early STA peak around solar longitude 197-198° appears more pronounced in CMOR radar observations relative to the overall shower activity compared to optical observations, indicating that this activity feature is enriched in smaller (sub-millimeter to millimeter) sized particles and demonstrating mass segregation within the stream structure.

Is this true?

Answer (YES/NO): YES